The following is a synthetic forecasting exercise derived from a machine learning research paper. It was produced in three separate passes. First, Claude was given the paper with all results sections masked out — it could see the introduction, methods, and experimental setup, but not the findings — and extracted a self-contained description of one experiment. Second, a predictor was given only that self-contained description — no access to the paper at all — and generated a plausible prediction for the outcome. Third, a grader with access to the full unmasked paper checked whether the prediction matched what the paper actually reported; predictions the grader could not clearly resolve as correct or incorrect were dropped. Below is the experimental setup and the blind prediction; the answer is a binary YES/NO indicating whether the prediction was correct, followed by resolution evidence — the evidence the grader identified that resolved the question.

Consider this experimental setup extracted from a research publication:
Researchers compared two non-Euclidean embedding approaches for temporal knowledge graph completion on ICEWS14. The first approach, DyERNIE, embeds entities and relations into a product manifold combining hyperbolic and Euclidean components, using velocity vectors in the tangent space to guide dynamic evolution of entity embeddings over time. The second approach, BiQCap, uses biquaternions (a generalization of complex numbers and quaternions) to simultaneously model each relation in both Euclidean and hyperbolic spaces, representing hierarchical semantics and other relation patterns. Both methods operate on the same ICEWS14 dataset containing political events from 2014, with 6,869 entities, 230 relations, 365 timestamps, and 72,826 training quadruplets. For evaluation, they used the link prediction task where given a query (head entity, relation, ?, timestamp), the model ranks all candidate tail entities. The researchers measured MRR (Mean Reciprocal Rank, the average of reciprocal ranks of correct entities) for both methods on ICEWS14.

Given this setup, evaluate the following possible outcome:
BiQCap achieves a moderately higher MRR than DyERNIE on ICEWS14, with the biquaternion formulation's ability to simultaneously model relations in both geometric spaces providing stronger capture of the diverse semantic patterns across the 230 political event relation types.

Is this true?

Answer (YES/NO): NO